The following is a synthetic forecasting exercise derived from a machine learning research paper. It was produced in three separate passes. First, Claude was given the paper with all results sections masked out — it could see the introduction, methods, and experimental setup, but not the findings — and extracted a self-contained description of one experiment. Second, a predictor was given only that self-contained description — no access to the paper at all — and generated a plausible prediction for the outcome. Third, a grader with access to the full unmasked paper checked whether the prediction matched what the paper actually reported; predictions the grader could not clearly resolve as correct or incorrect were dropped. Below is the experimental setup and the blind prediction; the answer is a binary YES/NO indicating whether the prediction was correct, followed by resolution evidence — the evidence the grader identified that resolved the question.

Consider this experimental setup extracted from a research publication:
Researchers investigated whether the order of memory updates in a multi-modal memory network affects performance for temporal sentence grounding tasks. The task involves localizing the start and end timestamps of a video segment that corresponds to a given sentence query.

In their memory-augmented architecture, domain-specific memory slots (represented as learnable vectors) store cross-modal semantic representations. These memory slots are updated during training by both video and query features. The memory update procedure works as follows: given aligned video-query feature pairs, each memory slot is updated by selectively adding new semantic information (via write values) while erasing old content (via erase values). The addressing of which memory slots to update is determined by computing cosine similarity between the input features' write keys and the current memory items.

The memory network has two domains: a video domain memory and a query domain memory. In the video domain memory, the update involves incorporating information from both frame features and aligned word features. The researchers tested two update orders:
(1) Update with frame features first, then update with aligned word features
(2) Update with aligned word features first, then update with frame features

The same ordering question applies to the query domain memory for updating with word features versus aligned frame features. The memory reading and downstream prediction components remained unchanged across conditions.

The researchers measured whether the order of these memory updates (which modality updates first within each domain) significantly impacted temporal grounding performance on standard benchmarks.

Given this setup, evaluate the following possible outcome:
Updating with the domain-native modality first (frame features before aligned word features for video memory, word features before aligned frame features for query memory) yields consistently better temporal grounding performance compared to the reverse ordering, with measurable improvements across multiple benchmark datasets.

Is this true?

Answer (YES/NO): NO